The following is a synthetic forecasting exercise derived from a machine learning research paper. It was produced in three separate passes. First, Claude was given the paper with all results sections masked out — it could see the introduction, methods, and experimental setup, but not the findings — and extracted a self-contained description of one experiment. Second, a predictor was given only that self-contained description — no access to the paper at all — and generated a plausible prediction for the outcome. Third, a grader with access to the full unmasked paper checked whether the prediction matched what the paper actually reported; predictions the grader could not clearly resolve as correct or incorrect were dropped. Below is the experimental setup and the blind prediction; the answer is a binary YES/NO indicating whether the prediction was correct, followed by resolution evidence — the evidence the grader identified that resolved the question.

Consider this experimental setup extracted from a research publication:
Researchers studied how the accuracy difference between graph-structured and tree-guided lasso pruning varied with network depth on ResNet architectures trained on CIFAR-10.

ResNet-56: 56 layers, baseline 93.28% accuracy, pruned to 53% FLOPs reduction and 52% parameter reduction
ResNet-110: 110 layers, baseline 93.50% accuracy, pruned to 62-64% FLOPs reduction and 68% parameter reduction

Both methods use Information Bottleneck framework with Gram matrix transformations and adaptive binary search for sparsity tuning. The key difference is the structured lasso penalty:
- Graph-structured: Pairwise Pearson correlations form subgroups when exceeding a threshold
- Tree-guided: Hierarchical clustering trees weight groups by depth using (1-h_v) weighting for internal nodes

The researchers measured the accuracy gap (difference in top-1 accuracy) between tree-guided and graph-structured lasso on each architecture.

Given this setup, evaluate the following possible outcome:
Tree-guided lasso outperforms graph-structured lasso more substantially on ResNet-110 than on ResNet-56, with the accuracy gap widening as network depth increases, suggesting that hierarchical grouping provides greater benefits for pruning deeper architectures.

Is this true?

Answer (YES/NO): YES